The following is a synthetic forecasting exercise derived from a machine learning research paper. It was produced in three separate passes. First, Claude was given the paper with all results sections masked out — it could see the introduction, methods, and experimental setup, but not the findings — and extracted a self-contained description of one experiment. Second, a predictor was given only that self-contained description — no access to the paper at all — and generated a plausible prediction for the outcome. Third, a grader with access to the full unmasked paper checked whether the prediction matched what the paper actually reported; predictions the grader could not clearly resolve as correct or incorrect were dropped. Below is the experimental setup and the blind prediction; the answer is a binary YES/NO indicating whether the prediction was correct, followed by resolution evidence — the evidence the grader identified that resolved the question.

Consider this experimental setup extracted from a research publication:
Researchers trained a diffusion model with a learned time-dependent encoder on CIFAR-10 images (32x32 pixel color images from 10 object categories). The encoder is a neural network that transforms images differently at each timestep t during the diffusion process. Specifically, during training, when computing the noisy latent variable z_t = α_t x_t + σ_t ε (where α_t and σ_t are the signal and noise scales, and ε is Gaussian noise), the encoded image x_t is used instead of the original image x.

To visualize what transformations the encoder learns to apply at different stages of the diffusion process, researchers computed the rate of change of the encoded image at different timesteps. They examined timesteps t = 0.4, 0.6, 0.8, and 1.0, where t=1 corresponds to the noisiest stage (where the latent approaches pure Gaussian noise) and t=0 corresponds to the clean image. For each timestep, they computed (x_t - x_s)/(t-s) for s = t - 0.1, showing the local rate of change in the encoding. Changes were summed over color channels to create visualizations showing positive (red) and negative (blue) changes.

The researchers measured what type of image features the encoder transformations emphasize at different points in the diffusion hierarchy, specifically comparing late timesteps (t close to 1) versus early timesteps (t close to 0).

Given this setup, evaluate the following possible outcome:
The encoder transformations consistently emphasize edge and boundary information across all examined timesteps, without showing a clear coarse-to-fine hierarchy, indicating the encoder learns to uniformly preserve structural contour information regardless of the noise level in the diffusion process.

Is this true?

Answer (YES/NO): NO